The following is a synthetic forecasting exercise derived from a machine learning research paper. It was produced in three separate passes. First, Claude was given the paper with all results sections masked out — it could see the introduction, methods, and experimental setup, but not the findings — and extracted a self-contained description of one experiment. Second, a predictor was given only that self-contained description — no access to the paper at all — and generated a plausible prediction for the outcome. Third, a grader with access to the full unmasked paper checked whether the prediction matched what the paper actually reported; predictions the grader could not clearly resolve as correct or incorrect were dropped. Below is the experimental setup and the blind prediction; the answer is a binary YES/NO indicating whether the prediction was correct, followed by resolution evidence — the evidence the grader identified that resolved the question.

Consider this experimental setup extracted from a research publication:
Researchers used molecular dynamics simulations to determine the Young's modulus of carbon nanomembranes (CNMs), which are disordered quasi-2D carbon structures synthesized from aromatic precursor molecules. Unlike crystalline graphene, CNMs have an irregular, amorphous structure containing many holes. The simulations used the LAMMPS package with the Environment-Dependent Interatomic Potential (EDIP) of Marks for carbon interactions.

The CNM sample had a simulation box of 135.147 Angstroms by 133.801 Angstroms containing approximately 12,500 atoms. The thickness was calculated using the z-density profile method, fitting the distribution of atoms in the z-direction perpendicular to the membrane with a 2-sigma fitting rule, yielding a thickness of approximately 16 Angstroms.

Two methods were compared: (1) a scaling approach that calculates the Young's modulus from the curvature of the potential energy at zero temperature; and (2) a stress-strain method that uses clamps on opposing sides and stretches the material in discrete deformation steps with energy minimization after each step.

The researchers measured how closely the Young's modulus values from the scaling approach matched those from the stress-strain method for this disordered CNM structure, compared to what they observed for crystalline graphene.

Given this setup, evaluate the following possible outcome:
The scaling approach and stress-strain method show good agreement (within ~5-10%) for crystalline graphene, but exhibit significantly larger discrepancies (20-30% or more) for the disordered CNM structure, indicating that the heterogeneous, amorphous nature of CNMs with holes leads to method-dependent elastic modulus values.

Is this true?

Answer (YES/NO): NO